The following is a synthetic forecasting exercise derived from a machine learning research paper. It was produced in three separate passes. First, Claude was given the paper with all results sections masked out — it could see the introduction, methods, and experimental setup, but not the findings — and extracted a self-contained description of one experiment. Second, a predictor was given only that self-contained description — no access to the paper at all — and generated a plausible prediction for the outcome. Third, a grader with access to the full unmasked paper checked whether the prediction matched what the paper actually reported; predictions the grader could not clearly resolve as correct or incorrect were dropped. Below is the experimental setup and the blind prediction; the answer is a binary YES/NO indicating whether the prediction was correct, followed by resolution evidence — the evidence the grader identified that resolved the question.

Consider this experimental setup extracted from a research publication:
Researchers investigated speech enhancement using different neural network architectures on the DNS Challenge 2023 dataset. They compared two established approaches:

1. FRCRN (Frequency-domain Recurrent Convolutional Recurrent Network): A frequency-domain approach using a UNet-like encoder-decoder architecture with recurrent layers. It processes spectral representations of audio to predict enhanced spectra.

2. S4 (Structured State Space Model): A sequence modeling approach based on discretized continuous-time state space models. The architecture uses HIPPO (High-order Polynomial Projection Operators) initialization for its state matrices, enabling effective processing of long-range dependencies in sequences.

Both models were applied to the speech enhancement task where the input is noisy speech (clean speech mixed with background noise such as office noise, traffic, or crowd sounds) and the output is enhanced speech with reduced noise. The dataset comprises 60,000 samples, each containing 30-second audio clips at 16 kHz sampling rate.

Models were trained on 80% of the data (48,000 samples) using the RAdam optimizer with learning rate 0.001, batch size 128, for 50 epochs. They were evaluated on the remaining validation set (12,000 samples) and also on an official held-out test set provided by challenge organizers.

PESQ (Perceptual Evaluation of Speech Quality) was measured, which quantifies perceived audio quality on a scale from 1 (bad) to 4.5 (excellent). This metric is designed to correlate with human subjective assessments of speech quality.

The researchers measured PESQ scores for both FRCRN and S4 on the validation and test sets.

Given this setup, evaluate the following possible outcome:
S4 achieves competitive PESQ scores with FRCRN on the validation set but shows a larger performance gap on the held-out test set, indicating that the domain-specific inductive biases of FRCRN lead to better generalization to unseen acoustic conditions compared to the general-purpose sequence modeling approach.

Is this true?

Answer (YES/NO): NO